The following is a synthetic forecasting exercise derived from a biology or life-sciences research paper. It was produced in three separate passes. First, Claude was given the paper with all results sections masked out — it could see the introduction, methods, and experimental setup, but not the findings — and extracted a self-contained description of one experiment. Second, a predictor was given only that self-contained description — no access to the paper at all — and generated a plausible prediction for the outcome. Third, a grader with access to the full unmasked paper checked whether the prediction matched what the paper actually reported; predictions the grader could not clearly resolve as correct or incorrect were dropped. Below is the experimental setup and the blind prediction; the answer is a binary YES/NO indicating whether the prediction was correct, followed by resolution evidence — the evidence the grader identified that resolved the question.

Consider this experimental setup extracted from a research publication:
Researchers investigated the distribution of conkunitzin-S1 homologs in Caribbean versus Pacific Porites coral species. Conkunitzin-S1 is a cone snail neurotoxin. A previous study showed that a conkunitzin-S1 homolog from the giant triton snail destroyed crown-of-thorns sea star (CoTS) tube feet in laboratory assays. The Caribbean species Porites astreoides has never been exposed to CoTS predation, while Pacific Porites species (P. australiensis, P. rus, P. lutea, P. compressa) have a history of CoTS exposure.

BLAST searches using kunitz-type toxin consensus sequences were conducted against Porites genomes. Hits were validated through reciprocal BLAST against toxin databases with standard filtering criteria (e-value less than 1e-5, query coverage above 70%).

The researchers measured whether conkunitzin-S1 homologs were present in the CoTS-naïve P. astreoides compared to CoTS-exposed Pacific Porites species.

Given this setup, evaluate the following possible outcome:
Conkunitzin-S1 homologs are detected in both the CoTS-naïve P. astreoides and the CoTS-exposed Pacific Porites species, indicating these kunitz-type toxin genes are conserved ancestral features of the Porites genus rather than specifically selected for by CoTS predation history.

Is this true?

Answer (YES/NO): YES